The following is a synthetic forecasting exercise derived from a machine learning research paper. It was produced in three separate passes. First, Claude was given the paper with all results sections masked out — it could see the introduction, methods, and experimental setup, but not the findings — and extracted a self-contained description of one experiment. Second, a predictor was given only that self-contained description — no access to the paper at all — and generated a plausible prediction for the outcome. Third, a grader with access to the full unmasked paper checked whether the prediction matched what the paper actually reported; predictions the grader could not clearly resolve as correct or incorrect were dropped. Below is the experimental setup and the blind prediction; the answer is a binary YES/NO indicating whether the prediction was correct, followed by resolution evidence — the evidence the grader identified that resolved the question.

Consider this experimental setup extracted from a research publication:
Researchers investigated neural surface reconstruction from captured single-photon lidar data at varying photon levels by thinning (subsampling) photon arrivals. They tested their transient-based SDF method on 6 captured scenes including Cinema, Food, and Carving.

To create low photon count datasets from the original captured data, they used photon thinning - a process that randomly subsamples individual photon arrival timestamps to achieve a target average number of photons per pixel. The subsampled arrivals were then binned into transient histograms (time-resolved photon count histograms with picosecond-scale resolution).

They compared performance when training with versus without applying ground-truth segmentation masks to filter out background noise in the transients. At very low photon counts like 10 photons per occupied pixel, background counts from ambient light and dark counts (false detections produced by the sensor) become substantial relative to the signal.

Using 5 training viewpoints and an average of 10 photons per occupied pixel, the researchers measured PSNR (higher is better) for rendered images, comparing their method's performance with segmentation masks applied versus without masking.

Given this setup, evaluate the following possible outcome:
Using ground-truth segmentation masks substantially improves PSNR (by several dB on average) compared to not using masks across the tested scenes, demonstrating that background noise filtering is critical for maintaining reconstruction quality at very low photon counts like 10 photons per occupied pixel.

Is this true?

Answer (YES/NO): NO